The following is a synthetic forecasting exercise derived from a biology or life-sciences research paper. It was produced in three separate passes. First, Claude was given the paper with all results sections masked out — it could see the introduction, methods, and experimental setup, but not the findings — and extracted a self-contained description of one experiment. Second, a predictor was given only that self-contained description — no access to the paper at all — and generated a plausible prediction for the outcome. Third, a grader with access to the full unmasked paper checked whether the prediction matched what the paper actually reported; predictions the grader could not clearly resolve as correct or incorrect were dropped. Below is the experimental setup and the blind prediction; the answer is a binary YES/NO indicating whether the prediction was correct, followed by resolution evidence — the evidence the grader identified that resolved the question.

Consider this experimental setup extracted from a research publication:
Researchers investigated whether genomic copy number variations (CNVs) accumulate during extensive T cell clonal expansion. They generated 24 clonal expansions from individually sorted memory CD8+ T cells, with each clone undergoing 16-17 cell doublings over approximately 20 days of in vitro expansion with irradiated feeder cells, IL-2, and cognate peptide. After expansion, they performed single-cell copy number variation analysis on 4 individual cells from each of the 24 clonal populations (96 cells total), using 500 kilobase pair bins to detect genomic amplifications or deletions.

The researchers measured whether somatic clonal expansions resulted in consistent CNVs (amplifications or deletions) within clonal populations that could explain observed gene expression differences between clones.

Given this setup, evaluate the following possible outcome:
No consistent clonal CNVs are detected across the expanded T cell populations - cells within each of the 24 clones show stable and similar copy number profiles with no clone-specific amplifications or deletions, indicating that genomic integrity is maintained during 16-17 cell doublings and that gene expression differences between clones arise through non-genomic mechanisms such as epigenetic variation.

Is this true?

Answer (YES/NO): NO